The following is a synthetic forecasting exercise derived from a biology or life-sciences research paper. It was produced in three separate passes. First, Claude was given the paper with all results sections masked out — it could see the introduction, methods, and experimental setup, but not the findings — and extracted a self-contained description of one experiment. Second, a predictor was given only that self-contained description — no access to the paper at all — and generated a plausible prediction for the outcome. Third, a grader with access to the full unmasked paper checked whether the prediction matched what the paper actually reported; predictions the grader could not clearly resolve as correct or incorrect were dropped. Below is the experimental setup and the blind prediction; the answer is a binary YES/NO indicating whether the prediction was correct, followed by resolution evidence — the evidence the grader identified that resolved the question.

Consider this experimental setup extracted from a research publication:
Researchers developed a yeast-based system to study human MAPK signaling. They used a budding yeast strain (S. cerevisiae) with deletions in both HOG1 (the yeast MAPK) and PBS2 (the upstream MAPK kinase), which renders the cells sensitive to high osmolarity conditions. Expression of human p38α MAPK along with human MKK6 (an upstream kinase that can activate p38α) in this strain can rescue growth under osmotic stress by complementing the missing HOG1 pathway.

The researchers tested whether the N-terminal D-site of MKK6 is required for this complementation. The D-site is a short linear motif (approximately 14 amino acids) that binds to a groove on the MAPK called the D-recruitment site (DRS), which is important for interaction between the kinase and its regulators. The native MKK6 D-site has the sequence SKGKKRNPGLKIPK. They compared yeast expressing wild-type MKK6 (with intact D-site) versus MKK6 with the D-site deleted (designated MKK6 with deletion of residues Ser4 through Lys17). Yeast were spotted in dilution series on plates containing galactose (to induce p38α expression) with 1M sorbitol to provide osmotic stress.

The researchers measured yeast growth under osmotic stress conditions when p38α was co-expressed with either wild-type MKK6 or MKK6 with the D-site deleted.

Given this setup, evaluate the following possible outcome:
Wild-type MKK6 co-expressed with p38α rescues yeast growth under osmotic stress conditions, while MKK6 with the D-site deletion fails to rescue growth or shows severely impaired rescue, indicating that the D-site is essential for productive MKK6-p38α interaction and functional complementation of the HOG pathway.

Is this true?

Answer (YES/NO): NO